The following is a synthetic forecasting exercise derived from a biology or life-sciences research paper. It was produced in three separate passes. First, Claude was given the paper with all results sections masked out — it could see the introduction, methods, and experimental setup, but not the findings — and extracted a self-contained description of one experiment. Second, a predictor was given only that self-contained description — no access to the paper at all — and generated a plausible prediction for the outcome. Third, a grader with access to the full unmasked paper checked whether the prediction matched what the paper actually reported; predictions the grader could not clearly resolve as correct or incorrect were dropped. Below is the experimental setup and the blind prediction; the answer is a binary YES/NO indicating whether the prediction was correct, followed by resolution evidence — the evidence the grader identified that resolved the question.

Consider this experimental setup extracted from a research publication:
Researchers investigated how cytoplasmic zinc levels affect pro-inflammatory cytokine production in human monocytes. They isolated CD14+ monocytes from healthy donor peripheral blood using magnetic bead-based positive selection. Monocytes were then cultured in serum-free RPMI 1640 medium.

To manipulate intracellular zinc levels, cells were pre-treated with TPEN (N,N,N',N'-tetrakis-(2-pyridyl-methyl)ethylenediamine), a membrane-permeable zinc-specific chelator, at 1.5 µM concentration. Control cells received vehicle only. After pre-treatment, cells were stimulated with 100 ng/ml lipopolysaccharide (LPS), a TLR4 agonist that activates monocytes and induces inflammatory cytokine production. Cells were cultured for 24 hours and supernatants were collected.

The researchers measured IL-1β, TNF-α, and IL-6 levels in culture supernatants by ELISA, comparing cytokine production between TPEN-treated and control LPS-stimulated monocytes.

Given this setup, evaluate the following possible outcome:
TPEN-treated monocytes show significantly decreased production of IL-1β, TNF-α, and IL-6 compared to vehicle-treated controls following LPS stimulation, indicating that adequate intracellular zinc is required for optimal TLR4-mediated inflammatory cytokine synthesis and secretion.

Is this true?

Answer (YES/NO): YES